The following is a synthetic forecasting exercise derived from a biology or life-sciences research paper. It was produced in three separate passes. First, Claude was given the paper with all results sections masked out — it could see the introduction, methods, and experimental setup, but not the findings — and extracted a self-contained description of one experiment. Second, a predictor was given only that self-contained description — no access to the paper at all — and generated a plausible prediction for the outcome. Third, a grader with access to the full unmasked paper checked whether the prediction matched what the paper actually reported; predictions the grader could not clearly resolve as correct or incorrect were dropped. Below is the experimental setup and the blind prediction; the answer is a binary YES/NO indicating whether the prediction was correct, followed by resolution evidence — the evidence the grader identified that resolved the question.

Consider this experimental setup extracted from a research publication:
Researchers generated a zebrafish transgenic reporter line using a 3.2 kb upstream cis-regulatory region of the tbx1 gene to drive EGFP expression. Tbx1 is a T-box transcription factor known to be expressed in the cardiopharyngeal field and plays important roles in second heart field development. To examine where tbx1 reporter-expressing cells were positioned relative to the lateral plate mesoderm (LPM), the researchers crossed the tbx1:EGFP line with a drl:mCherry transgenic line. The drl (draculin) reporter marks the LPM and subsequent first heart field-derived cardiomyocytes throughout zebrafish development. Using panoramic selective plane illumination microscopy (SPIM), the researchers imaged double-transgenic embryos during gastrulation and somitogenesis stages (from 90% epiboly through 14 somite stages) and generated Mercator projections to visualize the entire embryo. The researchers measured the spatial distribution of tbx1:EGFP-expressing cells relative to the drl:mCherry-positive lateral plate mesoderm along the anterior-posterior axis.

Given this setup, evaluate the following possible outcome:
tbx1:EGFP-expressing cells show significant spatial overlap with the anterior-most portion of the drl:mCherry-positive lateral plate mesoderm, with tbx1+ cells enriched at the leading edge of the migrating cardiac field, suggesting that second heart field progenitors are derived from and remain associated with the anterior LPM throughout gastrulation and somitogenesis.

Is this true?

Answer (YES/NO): NO